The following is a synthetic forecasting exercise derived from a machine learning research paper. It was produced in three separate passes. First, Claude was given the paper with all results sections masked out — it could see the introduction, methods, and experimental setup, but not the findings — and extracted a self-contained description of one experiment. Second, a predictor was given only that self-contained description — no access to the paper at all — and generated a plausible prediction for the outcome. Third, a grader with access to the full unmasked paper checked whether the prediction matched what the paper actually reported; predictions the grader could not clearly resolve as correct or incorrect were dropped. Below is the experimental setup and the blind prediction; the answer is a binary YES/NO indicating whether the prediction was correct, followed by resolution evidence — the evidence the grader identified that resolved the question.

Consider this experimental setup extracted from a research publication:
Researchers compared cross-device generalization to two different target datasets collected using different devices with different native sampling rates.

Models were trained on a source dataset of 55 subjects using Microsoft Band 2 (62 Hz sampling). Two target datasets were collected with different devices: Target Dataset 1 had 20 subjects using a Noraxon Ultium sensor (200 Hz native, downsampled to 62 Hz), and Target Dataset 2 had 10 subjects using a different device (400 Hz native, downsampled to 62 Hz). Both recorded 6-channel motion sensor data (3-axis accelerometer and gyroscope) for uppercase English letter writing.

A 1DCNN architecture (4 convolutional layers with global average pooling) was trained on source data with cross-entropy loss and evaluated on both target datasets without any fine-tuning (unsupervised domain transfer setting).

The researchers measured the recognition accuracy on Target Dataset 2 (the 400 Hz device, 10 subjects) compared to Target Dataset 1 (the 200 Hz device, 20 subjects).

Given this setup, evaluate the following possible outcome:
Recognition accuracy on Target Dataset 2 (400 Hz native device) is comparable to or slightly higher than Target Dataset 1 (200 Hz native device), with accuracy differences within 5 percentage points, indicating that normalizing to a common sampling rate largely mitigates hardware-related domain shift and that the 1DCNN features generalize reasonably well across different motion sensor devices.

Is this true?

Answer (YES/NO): NO